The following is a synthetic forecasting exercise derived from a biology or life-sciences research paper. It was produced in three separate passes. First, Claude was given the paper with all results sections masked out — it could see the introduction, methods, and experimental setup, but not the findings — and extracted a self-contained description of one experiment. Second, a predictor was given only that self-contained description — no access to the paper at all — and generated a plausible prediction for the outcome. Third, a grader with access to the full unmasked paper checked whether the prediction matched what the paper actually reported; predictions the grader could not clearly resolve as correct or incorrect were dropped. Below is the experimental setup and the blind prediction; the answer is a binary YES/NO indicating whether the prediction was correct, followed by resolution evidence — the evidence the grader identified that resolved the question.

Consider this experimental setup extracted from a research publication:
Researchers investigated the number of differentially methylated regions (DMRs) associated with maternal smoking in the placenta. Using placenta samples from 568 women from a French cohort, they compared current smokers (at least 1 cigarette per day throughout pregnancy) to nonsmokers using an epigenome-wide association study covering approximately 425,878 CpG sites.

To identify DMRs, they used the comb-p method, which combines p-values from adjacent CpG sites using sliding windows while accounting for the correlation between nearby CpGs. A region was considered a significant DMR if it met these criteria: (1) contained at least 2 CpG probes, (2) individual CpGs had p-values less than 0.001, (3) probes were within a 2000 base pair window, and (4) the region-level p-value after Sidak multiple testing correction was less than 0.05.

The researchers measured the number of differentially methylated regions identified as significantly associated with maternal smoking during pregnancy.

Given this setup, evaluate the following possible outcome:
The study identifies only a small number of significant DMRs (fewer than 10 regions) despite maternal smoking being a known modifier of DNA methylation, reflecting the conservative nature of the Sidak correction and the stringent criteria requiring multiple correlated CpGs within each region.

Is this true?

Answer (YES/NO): NO